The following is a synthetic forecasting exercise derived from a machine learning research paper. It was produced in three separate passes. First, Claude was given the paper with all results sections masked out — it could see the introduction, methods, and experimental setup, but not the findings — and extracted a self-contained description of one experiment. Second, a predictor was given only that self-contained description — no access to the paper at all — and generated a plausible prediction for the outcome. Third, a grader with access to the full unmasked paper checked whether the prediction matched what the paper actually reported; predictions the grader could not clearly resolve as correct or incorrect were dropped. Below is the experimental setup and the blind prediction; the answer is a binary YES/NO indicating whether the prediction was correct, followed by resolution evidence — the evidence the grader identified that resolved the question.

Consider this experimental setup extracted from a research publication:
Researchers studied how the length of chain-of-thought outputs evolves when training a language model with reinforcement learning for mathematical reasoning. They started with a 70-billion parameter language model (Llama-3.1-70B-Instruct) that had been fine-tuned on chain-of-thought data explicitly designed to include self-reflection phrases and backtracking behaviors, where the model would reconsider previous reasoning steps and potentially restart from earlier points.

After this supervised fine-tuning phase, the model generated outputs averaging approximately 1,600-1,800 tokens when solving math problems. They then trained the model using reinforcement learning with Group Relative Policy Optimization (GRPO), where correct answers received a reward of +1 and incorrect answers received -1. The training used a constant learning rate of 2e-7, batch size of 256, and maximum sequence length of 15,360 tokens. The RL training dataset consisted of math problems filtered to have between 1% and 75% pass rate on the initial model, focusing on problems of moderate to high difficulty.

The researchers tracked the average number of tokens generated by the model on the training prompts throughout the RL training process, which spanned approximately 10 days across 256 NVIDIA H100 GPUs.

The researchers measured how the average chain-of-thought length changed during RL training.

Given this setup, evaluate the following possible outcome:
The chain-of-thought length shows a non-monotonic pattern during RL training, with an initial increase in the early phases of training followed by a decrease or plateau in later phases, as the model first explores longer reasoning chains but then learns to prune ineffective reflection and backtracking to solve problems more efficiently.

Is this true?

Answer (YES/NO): NO